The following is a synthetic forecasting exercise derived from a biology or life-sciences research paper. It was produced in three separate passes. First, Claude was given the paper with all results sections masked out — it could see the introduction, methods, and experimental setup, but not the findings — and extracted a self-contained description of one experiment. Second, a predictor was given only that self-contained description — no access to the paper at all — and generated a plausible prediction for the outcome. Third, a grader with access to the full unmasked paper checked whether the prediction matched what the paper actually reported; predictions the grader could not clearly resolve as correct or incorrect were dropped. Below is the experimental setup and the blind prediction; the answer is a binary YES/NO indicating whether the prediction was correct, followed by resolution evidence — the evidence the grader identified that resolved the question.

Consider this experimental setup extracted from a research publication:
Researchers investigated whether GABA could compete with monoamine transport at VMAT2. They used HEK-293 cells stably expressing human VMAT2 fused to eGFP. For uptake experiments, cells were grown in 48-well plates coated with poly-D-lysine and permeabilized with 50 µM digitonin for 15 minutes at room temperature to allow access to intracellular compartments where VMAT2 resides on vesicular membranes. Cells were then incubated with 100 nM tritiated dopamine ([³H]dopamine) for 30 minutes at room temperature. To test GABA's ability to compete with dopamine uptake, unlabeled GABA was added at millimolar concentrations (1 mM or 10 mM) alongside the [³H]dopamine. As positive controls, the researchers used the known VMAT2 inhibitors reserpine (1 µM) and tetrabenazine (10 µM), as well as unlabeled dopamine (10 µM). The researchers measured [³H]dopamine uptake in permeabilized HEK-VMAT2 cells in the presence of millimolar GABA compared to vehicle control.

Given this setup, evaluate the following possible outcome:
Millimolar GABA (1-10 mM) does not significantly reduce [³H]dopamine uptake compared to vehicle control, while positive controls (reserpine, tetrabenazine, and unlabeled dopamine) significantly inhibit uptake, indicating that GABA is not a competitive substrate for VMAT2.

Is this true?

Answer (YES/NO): YES